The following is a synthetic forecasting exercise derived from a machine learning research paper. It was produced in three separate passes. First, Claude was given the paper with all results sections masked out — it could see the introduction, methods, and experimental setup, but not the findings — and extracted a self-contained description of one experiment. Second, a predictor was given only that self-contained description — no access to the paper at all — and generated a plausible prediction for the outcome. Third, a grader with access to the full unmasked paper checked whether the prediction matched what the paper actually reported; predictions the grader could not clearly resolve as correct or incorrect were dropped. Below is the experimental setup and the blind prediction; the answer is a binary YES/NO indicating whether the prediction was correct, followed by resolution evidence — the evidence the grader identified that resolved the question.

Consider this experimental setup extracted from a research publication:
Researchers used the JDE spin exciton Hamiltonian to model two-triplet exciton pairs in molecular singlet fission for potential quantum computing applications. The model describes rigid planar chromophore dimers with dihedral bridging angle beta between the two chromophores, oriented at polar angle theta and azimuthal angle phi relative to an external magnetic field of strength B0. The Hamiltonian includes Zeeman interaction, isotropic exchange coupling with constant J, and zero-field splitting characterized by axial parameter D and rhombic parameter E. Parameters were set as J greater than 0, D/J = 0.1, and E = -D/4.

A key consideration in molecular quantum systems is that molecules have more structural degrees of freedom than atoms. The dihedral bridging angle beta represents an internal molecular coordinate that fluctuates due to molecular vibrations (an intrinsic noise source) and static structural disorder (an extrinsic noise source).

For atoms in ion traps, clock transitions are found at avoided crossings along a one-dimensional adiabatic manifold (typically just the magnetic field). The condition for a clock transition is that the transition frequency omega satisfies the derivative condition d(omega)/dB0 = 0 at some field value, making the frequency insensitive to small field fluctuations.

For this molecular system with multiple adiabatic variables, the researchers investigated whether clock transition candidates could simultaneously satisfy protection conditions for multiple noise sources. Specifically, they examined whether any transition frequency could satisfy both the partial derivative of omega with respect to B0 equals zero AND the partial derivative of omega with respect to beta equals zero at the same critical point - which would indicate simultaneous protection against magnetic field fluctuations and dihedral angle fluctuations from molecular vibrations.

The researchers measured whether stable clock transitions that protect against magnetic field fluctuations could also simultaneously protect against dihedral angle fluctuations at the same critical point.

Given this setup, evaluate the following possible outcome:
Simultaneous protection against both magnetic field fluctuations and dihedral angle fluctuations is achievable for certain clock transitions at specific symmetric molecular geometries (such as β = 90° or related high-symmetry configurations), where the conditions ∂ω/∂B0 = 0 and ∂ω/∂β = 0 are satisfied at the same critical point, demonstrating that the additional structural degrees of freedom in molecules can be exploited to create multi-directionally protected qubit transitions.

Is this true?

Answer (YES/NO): YES